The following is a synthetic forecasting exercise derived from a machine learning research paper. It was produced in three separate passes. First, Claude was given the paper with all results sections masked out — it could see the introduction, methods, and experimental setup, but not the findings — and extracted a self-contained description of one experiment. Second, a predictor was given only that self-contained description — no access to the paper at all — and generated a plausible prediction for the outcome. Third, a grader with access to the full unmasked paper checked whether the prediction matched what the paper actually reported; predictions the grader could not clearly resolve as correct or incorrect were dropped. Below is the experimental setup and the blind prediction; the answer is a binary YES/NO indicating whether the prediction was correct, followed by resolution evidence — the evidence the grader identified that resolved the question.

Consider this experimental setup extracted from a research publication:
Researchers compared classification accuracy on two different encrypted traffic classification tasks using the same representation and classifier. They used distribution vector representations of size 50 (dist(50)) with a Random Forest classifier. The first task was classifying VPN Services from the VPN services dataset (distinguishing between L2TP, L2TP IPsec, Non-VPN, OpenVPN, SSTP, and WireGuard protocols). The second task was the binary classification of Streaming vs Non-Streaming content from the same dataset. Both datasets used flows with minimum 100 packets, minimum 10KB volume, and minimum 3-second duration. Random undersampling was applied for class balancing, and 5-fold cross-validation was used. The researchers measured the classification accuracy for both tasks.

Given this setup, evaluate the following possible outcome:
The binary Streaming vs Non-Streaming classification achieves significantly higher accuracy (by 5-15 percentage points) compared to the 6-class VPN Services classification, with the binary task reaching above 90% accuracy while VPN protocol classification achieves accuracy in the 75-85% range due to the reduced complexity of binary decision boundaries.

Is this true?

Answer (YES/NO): NO